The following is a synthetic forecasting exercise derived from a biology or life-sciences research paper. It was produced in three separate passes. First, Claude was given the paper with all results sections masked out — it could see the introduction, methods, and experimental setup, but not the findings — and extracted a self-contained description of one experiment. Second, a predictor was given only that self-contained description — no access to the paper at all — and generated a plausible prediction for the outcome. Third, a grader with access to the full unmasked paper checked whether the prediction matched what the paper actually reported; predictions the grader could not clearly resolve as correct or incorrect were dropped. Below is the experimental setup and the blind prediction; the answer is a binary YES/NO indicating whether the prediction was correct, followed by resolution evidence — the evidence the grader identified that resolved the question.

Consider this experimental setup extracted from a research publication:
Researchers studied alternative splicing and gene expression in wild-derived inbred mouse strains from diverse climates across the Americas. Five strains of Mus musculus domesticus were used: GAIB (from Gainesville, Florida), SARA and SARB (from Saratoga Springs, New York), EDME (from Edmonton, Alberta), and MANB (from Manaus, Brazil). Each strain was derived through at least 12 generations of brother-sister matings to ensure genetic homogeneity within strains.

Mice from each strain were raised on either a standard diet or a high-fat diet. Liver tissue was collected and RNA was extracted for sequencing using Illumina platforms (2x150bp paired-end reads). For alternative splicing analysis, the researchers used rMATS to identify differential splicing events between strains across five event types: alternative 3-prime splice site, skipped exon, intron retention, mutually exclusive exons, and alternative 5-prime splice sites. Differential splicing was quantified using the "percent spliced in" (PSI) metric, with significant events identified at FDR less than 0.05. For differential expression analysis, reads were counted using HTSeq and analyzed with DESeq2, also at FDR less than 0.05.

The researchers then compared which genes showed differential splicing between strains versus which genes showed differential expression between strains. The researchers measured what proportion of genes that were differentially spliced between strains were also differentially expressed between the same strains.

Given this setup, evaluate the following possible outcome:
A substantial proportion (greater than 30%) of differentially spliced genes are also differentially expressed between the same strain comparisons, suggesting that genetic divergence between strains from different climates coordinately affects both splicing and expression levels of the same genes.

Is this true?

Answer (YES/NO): NO